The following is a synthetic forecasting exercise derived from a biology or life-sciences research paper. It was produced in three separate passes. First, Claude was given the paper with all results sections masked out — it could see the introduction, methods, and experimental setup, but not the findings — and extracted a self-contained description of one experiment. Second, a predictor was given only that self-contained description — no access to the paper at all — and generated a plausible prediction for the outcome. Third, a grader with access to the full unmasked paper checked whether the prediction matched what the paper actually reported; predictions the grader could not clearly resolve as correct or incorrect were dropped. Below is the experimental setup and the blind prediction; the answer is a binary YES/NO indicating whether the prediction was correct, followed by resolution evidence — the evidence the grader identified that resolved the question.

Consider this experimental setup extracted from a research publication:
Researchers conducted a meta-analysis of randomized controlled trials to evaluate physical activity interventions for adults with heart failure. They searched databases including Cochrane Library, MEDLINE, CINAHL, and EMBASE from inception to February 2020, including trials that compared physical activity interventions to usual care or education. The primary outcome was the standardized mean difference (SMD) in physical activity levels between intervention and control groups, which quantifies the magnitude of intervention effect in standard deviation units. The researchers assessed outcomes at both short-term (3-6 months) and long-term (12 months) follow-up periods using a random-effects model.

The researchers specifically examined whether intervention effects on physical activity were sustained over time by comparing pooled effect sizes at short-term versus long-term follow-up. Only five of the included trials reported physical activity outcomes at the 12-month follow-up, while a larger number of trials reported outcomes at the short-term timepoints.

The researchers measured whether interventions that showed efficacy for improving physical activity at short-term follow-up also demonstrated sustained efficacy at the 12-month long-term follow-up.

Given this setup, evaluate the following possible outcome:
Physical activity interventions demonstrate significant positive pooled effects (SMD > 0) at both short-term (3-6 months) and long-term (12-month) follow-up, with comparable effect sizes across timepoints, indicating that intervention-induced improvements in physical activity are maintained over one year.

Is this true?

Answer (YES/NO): NO